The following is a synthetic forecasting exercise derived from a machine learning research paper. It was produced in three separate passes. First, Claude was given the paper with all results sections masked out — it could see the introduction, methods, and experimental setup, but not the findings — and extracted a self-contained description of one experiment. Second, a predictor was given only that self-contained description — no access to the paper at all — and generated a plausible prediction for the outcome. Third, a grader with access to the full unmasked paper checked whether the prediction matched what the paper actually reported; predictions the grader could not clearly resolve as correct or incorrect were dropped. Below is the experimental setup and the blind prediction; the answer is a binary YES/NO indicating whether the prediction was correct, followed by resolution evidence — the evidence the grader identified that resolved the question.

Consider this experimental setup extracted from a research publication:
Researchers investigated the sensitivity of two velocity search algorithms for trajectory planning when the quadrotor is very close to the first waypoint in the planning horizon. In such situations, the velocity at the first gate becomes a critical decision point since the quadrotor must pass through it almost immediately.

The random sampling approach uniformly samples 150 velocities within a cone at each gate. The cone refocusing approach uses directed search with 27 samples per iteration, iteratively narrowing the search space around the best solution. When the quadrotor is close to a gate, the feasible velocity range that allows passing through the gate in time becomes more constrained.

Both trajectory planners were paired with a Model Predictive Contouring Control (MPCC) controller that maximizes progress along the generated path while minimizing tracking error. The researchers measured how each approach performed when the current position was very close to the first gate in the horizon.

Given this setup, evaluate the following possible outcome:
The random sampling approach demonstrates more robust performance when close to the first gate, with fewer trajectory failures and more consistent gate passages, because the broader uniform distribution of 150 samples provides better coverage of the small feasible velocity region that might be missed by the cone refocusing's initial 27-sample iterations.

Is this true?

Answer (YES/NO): NO